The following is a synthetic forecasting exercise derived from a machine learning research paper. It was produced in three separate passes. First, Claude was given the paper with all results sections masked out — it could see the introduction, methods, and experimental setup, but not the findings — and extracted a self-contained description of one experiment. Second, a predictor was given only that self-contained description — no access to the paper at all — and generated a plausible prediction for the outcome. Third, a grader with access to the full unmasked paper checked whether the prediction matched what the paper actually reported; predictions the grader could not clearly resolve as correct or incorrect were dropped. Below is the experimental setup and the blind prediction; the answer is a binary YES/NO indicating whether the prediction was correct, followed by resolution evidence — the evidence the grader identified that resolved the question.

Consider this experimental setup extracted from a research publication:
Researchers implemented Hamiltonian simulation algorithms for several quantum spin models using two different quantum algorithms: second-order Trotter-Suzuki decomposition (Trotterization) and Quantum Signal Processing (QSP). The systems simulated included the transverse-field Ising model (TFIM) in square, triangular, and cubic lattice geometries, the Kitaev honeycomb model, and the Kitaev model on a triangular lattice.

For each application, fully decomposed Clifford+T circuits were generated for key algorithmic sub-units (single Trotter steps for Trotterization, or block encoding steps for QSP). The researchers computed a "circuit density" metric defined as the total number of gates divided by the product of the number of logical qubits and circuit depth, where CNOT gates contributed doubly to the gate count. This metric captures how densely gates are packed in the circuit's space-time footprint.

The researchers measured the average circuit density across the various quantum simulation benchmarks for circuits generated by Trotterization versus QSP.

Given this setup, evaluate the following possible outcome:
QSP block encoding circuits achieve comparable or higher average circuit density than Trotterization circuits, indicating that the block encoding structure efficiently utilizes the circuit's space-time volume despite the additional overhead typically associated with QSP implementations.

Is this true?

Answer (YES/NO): NO